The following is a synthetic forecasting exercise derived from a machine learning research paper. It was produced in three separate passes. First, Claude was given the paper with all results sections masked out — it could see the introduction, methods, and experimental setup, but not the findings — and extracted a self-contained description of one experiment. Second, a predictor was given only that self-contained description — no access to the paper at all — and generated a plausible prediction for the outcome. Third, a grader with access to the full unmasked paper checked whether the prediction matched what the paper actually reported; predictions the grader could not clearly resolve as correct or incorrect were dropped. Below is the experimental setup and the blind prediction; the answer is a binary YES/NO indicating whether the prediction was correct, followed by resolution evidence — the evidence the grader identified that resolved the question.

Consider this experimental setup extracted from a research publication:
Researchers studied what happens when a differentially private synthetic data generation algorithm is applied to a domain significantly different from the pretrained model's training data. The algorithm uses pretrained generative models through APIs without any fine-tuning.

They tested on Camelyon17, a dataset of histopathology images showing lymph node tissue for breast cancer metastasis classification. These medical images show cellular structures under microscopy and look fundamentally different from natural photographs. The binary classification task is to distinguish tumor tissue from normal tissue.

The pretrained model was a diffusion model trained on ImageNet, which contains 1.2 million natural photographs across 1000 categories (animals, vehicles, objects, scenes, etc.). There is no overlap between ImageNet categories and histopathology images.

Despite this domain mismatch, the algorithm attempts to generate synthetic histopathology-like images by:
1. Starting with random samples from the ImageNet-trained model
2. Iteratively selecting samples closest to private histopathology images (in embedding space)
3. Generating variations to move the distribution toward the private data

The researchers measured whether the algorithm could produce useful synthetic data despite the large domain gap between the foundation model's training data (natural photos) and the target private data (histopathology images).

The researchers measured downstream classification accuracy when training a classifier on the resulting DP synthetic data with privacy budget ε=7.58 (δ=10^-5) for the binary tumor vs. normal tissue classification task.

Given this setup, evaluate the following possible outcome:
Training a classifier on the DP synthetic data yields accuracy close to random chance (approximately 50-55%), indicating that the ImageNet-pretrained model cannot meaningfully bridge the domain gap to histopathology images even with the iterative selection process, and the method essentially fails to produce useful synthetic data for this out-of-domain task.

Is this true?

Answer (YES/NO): NO